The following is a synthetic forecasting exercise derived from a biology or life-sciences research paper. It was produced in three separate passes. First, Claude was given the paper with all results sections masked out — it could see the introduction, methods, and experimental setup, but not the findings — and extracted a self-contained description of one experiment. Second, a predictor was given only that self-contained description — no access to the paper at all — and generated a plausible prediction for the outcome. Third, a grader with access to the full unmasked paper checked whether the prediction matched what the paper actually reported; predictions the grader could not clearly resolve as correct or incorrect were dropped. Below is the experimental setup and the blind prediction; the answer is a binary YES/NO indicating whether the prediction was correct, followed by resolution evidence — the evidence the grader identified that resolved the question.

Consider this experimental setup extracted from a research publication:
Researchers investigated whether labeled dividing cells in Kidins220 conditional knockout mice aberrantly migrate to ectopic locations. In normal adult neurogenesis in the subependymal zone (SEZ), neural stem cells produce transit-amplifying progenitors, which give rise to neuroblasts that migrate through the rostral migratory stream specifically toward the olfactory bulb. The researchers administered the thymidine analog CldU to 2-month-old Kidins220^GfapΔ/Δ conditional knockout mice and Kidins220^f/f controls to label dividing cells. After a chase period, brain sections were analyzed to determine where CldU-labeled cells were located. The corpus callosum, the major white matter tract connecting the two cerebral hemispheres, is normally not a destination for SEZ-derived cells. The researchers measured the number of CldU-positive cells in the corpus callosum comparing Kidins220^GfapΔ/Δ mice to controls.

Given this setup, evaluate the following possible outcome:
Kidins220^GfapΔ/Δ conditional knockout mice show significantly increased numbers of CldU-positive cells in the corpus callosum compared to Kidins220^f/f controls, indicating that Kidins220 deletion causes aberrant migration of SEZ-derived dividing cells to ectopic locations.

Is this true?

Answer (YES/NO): NO